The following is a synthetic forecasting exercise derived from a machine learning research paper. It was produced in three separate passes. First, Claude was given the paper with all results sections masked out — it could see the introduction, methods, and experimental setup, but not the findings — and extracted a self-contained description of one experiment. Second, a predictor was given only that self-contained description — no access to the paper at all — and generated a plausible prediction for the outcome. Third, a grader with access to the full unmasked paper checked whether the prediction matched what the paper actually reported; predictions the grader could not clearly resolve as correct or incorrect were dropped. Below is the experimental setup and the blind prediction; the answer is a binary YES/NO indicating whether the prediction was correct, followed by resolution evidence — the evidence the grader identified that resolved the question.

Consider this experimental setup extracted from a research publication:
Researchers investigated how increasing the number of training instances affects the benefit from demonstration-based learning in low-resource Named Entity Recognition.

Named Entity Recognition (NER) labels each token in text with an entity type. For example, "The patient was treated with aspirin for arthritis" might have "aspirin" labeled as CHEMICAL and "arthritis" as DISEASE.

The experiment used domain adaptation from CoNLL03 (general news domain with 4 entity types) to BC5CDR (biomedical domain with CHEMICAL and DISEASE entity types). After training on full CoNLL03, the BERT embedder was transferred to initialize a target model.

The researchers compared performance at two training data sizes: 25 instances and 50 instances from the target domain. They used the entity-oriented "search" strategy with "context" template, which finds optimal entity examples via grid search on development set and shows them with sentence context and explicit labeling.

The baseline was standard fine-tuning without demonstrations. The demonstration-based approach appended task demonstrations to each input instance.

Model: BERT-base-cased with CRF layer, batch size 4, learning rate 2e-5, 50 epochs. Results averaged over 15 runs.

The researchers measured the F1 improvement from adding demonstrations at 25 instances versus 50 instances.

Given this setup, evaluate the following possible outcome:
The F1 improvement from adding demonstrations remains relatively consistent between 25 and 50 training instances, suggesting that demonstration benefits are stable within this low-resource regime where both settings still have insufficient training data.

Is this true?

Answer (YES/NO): NO